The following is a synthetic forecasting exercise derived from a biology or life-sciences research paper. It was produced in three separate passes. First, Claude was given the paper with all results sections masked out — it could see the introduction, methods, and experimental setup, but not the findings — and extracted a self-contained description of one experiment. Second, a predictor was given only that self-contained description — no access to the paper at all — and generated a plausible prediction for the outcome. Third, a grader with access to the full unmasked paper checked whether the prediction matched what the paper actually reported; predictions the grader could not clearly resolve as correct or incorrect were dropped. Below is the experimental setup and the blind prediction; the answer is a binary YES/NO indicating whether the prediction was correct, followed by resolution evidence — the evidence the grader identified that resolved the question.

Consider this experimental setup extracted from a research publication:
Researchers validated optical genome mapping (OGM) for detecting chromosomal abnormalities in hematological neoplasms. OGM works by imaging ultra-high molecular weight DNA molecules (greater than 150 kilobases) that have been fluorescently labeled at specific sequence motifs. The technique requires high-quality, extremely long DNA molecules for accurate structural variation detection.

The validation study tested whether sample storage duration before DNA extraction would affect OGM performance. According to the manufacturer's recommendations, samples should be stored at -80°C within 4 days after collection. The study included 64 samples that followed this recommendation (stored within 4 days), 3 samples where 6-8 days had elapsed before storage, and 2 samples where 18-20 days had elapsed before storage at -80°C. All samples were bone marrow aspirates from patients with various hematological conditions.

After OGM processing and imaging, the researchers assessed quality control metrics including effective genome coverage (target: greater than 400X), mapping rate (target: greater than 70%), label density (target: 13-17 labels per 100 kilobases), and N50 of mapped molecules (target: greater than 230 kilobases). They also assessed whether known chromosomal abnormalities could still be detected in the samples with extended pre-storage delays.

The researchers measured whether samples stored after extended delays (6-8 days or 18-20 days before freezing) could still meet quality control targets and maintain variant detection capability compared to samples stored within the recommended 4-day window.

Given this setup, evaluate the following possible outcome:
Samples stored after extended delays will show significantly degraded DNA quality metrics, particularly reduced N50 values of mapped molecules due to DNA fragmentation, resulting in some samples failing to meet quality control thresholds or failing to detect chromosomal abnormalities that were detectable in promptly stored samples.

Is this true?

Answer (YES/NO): NO